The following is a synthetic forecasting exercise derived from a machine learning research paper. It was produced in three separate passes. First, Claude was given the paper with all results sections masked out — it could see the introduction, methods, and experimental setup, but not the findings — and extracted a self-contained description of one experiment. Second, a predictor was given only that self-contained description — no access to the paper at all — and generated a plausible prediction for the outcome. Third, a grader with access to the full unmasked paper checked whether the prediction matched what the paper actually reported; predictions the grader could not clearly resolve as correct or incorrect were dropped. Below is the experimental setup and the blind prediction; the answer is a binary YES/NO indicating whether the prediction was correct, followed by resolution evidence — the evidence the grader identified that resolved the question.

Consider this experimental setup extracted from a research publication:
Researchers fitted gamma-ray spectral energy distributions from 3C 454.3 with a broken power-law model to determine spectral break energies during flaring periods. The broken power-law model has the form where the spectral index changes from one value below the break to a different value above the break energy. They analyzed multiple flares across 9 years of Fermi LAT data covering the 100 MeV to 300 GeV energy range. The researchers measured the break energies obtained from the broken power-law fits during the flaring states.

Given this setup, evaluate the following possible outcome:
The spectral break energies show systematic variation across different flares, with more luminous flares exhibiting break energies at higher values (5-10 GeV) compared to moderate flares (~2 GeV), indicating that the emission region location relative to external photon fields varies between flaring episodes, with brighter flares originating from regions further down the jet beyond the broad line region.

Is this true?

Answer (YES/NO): NO